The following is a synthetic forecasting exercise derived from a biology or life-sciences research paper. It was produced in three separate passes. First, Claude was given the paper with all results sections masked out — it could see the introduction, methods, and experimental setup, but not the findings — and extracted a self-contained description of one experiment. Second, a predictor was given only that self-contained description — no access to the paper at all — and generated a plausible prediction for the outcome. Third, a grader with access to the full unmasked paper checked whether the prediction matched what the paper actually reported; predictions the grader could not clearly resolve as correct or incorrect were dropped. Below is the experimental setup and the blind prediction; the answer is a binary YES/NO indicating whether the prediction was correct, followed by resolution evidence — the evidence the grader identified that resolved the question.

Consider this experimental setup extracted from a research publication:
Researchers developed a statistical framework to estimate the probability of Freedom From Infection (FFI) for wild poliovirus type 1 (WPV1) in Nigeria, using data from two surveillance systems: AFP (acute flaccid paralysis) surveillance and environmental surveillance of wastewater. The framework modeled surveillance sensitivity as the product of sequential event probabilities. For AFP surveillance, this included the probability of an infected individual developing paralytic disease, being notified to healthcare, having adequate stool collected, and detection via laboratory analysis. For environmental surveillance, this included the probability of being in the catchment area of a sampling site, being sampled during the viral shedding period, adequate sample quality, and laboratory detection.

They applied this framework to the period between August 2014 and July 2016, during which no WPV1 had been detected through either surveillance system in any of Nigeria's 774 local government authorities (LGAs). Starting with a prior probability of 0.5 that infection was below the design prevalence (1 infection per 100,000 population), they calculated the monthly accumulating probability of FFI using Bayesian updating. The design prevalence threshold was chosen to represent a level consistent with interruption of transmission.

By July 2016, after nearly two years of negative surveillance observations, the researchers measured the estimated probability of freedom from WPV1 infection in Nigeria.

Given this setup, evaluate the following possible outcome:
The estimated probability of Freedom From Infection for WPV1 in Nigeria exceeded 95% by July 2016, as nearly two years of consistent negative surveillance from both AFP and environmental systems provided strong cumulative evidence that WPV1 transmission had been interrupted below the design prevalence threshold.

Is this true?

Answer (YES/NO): NO